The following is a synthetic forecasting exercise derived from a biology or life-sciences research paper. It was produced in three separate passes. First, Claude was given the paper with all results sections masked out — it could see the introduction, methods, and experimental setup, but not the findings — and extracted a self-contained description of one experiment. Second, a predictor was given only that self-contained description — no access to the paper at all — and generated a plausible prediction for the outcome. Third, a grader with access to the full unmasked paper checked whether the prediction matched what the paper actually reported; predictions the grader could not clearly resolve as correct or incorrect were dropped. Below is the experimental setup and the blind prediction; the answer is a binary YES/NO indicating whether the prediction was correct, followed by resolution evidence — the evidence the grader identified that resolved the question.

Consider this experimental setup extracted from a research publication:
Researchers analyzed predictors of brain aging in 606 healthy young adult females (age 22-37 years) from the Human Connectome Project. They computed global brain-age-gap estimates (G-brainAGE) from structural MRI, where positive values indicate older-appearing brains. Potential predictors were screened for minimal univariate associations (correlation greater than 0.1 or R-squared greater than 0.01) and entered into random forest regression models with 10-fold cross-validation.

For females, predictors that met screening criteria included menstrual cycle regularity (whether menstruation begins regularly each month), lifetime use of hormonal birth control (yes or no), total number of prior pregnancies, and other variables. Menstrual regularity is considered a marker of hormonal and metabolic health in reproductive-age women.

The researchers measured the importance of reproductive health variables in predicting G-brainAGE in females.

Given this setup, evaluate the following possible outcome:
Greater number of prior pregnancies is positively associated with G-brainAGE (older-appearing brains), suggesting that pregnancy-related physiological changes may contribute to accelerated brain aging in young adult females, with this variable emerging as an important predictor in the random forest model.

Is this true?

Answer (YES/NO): NO